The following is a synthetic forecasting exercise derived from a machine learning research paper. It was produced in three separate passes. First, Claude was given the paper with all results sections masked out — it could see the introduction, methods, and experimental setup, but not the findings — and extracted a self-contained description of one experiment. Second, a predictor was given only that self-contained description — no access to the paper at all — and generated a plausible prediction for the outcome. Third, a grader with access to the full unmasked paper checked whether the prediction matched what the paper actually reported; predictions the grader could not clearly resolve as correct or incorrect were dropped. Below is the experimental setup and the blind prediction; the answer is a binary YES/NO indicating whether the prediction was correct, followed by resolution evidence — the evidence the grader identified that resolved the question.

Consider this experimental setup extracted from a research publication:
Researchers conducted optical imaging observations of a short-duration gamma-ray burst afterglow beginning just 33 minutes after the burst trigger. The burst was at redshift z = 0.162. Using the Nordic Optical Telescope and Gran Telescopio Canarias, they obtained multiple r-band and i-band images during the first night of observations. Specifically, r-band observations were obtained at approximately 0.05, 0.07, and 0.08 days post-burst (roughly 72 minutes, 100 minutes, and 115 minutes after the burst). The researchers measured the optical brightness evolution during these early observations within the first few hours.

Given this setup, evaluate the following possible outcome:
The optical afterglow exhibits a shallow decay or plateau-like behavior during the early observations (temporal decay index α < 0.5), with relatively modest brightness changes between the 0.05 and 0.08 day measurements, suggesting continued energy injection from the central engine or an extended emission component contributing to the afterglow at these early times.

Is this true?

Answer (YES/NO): YES